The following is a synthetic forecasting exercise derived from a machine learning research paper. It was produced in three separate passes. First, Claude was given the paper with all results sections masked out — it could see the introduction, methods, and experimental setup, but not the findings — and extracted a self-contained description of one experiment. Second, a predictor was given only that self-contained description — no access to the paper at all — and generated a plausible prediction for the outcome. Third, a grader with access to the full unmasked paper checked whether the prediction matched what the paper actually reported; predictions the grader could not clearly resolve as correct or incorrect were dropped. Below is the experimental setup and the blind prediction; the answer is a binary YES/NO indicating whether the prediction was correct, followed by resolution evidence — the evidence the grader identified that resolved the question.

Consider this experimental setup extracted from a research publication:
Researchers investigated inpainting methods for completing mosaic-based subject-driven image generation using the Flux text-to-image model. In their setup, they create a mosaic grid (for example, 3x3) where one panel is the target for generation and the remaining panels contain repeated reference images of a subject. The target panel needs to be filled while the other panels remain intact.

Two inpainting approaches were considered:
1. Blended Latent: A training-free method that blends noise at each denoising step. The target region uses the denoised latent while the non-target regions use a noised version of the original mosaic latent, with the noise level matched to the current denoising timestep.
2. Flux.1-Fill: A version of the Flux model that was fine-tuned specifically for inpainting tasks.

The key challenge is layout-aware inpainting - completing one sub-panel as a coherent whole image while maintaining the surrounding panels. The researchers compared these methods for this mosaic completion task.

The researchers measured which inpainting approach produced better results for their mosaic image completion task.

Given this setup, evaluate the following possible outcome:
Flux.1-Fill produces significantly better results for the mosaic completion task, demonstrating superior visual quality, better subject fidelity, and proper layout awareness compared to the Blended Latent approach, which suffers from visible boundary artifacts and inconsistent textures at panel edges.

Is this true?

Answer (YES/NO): NO